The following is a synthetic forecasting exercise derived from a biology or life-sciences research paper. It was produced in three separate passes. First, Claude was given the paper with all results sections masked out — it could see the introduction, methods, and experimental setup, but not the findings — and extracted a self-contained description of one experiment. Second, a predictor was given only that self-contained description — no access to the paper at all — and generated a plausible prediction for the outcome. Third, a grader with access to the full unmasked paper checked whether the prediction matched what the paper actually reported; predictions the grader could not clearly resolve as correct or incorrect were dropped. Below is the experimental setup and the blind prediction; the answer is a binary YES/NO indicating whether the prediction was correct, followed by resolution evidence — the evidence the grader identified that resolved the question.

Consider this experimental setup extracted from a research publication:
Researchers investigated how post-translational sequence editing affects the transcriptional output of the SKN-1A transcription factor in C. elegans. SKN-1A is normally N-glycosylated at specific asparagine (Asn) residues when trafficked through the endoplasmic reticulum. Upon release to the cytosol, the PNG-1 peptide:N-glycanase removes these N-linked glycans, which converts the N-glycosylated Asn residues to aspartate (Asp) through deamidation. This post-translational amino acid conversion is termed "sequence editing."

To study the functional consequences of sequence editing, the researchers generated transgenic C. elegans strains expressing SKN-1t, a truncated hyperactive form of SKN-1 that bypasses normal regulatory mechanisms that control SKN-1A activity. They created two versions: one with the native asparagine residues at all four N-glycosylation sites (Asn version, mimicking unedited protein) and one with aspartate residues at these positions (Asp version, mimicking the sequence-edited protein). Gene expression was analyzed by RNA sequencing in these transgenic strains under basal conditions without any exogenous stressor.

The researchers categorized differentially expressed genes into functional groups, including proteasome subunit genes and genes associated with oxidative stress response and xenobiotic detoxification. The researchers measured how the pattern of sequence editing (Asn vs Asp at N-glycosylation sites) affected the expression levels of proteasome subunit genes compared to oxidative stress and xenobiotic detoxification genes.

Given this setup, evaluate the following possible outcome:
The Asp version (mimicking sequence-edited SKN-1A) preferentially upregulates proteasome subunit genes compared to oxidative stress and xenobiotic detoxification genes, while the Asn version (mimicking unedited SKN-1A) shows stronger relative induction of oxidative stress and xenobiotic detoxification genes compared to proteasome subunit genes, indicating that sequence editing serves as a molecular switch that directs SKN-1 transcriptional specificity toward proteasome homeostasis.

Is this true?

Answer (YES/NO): YES